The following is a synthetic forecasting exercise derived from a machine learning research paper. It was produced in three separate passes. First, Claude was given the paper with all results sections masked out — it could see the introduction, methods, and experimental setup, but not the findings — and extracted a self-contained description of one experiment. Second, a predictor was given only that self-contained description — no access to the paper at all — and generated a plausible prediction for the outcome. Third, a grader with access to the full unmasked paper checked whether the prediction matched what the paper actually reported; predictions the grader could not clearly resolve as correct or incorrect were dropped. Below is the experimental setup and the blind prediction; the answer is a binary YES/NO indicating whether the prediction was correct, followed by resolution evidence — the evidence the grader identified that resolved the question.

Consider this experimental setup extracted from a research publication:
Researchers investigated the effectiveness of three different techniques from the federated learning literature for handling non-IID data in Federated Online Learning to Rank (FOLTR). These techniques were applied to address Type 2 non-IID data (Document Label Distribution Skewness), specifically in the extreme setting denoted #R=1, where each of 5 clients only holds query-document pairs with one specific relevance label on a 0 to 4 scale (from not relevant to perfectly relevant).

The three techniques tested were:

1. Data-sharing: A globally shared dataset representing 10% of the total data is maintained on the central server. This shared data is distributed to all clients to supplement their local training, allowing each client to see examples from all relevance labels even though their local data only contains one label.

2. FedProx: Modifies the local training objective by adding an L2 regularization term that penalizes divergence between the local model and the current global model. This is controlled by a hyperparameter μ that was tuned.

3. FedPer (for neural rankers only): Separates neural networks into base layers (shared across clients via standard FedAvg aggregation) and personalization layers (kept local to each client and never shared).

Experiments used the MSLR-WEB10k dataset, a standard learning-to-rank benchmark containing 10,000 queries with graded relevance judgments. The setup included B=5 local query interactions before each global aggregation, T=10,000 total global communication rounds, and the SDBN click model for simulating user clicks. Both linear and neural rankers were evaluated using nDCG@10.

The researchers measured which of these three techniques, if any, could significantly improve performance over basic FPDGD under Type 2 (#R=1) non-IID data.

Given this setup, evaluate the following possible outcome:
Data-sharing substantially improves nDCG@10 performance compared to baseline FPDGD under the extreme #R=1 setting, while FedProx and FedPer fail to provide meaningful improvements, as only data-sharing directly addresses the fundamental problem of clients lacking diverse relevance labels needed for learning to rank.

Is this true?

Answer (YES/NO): YES